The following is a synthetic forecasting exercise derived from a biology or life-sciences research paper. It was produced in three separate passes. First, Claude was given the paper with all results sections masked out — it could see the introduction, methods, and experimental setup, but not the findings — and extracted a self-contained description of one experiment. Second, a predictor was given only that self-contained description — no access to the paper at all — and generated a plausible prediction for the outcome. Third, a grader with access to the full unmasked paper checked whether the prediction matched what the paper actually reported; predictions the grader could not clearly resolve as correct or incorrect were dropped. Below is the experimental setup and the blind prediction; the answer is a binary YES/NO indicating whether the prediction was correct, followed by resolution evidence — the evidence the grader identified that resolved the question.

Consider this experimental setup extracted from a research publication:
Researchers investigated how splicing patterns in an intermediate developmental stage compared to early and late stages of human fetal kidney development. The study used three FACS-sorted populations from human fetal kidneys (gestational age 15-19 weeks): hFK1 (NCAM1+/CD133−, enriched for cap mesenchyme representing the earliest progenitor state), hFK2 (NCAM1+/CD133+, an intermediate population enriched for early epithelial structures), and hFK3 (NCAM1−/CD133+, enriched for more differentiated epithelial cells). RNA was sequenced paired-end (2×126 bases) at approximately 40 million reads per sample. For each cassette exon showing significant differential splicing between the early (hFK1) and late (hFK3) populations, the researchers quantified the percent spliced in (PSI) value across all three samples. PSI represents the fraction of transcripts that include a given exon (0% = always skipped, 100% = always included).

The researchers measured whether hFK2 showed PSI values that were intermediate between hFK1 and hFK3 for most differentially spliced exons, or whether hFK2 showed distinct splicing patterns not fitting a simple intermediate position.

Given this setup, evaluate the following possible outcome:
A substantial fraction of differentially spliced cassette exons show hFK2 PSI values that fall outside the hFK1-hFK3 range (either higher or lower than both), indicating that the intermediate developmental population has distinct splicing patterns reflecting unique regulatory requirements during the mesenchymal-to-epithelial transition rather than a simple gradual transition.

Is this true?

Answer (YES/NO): NO